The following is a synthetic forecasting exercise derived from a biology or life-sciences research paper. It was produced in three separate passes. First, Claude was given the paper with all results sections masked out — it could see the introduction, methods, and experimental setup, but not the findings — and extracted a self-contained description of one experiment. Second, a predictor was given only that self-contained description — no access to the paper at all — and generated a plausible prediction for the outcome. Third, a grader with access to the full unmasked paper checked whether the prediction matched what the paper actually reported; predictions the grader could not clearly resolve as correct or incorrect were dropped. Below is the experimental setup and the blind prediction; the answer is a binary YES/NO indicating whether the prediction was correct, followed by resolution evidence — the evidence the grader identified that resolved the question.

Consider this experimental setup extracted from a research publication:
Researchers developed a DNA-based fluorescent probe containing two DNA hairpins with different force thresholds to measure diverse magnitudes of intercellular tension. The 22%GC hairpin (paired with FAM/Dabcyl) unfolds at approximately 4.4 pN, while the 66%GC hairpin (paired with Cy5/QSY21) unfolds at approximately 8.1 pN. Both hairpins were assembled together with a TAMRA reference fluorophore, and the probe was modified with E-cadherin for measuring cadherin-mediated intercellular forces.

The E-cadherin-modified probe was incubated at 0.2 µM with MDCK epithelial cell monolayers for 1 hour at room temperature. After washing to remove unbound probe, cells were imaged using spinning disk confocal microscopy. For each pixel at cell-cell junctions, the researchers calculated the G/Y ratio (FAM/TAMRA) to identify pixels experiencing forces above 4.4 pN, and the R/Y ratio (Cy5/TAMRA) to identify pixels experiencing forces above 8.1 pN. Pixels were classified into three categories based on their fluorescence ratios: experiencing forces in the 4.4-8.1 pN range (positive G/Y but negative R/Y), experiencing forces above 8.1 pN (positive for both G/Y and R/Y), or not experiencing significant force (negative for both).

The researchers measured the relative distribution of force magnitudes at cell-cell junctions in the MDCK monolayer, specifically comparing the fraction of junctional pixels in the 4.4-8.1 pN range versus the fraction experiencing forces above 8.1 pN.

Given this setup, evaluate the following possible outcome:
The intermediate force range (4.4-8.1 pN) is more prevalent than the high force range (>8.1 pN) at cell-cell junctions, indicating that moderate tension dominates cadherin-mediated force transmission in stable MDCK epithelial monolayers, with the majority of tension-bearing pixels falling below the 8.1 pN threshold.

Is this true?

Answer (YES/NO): YES